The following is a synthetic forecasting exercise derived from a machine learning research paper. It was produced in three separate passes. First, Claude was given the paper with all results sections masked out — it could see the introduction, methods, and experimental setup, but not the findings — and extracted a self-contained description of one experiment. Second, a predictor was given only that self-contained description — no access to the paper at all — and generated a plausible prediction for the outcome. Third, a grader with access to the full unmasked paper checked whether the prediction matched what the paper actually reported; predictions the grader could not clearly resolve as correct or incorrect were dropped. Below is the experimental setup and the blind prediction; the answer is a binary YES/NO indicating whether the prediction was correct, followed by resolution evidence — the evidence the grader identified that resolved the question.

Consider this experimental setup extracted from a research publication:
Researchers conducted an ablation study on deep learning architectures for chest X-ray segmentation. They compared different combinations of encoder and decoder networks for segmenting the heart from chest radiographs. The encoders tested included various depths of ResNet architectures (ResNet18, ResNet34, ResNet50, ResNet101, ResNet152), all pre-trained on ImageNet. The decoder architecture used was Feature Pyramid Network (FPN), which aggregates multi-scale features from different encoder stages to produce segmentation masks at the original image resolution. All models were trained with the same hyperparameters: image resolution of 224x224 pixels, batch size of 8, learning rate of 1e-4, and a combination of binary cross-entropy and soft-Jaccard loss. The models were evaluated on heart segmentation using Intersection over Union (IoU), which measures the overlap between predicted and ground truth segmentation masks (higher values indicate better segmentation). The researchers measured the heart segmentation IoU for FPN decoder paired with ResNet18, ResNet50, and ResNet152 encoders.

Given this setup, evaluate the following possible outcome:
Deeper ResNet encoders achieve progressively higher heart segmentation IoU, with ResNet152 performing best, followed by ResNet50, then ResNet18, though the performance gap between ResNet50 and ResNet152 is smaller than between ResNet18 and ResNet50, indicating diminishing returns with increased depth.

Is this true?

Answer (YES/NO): NO